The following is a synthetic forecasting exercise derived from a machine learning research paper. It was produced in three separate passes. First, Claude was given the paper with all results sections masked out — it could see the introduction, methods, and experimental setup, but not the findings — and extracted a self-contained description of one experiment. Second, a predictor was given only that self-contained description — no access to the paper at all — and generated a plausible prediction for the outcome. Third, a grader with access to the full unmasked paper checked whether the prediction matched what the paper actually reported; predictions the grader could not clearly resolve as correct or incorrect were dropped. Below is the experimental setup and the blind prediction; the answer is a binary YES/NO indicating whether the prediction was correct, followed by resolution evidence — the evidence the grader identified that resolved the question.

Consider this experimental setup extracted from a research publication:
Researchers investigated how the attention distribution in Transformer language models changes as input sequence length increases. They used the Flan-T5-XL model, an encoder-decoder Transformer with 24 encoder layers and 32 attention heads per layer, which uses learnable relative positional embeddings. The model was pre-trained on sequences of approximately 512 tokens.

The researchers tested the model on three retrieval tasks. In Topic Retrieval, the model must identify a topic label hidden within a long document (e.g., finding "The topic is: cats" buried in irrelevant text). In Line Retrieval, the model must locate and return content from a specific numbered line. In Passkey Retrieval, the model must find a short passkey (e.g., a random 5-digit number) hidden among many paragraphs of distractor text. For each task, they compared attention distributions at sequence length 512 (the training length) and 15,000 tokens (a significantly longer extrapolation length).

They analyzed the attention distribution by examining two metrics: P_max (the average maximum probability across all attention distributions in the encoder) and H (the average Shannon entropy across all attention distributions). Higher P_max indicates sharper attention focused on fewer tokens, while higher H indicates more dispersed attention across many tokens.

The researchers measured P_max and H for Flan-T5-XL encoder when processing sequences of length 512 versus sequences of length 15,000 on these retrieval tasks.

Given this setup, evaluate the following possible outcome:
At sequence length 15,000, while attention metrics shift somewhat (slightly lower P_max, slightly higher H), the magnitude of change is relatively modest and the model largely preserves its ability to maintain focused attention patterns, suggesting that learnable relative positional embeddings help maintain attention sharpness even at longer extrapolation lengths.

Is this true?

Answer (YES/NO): NO